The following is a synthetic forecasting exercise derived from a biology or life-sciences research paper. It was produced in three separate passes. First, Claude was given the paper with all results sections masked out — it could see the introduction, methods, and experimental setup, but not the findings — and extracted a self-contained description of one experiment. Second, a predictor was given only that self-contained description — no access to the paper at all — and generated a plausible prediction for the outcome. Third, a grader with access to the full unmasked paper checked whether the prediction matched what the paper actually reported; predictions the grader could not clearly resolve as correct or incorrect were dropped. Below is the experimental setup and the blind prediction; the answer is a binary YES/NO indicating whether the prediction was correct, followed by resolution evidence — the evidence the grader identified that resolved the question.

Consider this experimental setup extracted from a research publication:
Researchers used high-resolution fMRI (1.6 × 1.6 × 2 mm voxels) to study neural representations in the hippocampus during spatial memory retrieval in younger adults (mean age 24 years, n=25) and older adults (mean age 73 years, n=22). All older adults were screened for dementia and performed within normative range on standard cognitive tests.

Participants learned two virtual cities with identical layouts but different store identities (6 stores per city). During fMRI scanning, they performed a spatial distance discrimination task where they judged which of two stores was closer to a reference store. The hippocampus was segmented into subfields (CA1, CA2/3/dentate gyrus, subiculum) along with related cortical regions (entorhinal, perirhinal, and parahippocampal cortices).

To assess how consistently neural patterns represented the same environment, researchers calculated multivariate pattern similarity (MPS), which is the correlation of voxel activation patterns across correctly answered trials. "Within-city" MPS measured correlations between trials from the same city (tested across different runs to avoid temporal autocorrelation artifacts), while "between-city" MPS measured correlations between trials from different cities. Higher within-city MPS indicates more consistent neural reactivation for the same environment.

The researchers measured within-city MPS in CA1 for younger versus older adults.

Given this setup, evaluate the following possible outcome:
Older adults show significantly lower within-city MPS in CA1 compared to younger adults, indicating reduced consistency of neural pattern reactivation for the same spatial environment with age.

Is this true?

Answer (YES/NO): YES